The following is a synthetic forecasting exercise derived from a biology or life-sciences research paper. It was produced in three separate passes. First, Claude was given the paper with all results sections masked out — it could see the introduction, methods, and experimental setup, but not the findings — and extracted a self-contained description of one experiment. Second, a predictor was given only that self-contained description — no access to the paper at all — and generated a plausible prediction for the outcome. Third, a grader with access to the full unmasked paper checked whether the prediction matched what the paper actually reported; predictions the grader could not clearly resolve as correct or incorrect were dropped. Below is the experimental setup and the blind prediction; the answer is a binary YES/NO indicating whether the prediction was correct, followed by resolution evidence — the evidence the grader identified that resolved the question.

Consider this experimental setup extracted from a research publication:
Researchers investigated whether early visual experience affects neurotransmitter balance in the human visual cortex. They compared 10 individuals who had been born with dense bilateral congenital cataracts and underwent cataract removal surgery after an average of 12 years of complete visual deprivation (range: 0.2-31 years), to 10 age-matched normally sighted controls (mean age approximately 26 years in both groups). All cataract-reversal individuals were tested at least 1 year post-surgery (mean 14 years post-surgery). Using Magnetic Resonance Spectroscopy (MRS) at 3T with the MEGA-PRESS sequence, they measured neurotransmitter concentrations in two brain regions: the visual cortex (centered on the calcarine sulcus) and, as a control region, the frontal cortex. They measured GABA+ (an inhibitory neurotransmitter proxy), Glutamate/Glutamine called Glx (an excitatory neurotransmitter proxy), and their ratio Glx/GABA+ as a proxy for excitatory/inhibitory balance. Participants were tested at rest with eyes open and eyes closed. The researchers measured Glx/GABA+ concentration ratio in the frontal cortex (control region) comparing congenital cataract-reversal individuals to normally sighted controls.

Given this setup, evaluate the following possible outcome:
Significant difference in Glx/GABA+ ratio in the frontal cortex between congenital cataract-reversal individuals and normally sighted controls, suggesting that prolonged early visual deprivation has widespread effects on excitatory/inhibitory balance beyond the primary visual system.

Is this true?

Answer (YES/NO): NO